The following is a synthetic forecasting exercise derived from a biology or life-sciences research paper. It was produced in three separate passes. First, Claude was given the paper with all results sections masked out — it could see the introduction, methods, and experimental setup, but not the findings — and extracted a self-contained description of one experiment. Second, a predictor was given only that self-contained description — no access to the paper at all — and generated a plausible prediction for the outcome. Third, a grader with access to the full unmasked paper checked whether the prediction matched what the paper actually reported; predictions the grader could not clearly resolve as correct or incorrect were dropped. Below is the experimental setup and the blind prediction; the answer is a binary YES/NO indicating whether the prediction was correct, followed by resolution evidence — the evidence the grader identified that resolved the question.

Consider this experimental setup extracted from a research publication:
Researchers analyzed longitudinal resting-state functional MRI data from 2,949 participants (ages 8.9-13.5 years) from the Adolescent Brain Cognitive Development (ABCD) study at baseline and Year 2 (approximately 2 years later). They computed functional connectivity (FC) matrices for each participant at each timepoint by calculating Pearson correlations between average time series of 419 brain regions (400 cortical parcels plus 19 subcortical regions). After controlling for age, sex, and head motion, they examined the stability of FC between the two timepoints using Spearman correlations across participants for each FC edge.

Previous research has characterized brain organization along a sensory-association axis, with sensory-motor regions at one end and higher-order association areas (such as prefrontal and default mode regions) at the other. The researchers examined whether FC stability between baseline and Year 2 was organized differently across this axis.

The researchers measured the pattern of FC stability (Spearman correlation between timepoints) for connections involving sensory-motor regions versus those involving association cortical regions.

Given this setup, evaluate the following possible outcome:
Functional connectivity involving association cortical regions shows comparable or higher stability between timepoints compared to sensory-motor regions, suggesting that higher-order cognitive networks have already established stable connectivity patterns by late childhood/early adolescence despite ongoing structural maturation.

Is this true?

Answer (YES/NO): YES